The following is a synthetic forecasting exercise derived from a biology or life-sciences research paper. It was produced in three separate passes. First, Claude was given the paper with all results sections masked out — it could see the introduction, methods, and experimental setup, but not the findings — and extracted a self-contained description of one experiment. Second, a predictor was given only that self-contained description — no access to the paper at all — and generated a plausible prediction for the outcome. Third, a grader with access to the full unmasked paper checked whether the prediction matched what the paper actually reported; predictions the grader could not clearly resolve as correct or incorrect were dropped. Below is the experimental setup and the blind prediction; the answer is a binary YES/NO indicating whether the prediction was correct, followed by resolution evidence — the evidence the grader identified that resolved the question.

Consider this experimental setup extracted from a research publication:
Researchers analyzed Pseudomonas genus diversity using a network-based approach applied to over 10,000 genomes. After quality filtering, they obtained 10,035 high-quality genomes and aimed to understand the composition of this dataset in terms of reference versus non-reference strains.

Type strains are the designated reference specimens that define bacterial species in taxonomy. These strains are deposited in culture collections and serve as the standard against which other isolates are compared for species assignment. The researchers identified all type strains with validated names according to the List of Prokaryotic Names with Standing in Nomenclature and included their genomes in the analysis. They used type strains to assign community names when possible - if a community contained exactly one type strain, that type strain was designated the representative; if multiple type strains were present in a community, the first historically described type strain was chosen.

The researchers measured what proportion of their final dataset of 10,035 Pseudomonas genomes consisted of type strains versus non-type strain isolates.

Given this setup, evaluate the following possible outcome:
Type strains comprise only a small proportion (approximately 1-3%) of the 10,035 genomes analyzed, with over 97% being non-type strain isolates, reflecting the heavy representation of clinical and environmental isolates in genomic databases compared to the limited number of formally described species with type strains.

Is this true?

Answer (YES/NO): YES